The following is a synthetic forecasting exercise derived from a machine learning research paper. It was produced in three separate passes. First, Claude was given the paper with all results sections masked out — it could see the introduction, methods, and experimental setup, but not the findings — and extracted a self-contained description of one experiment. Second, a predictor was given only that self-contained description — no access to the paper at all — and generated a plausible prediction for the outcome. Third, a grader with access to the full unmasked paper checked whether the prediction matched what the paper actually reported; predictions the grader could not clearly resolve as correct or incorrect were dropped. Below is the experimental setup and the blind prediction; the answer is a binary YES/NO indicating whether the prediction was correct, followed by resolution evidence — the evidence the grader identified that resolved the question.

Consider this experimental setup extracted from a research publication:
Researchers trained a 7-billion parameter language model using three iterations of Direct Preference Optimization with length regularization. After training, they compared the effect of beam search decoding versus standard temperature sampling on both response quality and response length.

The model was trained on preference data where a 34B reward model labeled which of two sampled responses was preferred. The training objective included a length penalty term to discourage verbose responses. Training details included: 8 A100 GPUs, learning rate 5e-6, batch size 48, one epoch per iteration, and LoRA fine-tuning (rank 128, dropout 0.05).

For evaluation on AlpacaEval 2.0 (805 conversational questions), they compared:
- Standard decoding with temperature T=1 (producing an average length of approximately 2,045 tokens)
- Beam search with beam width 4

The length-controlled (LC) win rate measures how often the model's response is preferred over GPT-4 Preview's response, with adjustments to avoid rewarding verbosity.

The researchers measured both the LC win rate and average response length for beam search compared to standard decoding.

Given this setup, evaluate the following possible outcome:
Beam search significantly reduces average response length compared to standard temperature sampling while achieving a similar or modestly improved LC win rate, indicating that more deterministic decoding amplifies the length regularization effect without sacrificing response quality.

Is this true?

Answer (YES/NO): NO